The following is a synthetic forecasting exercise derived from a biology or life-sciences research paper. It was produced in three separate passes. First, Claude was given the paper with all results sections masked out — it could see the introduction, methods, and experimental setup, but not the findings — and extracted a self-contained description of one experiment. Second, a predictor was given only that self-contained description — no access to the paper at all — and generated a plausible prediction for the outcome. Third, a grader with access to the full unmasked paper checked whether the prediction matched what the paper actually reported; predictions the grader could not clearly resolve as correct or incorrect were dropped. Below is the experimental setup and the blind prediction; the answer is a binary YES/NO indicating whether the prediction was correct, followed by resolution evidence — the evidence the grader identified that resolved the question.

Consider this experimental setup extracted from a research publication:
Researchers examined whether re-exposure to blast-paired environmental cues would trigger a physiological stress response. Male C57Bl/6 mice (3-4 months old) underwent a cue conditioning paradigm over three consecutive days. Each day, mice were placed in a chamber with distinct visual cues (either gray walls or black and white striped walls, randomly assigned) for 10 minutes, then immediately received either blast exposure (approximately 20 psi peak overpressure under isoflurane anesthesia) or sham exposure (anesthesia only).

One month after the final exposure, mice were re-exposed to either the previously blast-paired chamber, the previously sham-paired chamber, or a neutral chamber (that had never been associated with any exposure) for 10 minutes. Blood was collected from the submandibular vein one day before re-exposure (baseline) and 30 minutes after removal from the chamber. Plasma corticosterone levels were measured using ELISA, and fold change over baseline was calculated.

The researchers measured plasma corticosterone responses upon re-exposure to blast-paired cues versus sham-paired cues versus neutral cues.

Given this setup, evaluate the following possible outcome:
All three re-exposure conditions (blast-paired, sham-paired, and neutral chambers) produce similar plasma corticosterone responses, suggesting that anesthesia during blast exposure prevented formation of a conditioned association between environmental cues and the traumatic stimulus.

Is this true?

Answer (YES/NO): NO